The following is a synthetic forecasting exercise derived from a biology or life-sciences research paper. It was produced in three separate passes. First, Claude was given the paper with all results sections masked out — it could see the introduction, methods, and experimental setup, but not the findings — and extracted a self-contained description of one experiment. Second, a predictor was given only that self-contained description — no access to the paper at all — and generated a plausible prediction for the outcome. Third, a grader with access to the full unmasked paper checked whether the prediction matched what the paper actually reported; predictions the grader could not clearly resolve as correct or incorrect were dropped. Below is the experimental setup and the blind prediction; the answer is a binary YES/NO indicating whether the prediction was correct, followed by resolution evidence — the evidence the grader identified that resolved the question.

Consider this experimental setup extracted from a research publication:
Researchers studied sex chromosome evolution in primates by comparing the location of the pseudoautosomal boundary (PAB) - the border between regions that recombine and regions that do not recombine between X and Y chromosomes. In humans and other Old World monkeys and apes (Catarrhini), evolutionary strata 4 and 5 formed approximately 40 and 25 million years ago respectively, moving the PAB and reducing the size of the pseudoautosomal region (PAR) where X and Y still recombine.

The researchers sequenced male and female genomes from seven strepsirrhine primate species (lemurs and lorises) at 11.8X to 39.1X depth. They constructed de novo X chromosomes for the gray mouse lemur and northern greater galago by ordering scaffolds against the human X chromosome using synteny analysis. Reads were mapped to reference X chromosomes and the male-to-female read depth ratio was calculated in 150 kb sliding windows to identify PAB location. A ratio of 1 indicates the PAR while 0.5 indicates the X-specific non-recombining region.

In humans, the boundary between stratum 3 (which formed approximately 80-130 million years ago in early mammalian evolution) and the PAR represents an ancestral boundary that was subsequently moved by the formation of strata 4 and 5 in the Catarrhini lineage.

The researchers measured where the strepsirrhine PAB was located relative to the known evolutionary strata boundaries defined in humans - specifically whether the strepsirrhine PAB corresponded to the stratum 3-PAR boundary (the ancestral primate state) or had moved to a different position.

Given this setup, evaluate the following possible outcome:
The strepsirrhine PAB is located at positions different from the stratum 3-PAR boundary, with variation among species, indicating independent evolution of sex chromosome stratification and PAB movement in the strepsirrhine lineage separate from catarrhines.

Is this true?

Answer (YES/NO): NO